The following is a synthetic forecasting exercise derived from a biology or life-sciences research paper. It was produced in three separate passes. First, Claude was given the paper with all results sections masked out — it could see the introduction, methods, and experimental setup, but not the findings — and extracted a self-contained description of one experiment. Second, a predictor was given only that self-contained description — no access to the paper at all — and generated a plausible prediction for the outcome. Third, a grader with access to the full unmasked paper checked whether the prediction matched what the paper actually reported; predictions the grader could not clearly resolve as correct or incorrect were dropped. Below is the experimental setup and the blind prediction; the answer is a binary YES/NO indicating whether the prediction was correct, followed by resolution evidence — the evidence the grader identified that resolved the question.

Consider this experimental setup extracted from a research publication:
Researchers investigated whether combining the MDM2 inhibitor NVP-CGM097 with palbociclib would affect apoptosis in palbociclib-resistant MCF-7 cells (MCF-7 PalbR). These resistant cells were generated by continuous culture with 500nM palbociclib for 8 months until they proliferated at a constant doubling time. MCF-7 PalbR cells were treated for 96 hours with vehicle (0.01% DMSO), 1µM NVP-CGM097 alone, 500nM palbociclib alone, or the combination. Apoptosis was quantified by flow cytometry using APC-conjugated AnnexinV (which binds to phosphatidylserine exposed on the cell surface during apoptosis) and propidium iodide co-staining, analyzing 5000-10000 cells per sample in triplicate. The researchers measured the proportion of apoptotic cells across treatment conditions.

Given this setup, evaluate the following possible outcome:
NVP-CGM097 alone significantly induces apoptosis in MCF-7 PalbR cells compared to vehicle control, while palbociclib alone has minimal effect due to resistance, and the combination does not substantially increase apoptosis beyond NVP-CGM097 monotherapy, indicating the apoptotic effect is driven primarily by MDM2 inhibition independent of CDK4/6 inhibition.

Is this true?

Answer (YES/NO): YES